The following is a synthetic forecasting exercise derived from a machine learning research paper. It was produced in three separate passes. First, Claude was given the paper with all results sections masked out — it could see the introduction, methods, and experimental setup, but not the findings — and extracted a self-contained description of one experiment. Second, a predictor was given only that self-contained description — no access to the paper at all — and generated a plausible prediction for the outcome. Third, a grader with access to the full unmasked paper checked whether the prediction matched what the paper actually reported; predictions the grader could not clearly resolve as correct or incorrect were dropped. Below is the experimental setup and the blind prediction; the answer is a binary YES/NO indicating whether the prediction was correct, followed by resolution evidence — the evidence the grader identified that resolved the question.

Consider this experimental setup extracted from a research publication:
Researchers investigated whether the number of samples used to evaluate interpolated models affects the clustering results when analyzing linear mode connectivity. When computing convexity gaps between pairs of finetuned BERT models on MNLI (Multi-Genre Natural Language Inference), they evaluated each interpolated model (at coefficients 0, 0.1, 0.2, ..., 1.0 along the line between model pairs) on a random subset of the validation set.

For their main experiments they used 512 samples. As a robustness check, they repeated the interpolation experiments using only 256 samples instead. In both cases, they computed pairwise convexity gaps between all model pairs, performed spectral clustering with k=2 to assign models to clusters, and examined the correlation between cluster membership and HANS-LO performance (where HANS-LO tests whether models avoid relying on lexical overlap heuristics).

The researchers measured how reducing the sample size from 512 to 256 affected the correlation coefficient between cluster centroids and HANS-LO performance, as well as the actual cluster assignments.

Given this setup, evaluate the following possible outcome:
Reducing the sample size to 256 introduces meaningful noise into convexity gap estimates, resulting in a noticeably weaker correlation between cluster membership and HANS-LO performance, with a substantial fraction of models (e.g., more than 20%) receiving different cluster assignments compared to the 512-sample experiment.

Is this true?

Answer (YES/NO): NO